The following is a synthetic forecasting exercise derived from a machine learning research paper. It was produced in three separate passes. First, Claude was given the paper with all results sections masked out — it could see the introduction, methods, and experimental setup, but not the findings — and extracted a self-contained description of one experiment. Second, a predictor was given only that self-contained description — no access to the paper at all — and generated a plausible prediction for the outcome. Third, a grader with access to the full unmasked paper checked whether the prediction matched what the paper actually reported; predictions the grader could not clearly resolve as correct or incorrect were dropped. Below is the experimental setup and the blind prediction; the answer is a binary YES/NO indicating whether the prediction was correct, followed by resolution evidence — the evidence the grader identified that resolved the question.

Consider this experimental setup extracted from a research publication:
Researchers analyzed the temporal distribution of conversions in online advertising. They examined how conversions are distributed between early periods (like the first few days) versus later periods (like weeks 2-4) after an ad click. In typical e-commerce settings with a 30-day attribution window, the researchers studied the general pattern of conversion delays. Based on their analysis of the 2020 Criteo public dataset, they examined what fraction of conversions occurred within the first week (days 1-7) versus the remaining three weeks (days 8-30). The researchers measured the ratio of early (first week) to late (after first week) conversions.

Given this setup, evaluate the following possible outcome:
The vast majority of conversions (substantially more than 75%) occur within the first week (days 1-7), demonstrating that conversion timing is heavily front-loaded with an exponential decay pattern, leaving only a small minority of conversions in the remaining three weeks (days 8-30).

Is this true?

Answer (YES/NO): YES